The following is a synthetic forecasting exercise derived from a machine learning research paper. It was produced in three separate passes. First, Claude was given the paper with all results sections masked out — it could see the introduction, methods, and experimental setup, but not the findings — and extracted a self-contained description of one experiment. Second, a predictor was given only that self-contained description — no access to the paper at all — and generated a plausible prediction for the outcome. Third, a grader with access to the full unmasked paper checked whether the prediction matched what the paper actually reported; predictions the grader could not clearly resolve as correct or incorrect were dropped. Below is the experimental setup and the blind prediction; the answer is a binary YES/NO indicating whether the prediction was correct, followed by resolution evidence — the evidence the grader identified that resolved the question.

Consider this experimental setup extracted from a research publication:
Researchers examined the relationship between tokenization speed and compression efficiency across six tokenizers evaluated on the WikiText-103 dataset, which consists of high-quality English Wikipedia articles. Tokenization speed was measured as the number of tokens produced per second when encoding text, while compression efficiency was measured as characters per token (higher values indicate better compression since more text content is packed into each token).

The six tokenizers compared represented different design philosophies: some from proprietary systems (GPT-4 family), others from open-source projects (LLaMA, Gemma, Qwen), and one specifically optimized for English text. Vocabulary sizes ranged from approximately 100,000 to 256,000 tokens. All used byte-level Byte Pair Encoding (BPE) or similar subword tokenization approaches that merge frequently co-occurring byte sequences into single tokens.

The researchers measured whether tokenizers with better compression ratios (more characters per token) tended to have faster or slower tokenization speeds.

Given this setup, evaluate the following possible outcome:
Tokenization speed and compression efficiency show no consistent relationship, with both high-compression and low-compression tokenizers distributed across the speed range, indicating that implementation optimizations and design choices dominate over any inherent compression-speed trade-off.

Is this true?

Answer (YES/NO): YES